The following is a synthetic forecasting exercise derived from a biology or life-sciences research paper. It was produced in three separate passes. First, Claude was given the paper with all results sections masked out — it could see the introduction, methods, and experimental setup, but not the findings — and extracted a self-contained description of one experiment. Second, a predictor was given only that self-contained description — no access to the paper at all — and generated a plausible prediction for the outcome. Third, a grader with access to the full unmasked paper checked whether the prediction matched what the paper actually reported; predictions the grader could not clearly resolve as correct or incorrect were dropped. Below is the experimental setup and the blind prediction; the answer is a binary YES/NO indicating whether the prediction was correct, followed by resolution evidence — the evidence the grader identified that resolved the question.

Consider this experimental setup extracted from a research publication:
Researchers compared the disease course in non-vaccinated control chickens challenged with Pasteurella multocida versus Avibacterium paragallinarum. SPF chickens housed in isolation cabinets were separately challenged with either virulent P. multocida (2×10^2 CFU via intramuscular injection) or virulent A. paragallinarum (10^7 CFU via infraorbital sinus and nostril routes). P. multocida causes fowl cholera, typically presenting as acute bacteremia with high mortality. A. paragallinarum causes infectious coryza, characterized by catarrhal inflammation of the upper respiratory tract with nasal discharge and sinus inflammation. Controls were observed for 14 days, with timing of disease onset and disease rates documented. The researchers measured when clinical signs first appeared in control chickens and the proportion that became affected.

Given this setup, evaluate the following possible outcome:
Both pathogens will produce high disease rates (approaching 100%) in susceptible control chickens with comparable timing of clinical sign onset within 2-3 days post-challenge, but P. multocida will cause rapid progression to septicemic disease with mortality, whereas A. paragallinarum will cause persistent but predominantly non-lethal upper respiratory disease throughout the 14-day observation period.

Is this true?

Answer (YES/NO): NO